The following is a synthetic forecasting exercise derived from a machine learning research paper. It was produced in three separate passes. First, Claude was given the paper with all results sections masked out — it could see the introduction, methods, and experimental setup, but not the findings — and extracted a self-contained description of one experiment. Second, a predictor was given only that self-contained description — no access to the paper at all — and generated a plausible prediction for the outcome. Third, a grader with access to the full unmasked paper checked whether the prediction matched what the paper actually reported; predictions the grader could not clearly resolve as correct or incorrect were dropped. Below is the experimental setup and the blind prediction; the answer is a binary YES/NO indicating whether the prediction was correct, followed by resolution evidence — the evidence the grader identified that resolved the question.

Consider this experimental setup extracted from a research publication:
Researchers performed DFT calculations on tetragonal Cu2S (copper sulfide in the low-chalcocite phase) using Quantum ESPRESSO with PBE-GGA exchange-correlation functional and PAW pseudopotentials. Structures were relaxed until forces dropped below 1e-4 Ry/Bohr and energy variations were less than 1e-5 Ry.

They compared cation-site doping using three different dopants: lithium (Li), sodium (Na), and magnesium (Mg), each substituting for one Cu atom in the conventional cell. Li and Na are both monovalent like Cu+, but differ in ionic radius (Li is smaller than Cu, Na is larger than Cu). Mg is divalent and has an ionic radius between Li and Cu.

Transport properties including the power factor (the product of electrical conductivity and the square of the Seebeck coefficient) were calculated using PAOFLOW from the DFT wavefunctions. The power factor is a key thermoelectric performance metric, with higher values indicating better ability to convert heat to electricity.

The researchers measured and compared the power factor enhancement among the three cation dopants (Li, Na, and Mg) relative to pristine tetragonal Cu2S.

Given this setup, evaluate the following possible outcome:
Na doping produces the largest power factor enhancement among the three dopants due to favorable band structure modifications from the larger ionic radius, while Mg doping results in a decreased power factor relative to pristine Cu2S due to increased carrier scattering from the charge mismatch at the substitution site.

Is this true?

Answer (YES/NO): NO